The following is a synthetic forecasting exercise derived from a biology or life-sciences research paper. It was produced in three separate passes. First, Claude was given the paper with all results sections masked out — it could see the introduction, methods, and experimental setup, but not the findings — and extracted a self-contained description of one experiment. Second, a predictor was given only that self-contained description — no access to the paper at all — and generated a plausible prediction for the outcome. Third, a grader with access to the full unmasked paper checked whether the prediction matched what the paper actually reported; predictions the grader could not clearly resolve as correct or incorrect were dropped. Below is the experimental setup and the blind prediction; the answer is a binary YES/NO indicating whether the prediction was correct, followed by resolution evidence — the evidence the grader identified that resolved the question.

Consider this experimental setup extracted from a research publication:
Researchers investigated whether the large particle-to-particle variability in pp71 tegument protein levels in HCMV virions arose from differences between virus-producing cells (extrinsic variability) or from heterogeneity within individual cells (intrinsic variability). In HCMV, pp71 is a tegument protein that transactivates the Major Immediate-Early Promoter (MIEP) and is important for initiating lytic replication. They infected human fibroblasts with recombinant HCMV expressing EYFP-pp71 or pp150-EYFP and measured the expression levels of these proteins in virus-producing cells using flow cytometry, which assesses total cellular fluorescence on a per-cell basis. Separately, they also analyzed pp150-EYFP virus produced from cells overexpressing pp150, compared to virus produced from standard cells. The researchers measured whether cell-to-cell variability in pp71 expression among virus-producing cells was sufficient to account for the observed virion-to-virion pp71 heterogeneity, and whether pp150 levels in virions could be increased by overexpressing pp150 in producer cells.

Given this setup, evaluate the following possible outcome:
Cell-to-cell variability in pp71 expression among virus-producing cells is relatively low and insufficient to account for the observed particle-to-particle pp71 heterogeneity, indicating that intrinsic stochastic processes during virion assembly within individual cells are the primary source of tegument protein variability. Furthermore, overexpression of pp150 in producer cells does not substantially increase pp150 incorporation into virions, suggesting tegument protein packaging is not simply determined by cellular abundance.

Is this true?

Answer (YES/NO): YES